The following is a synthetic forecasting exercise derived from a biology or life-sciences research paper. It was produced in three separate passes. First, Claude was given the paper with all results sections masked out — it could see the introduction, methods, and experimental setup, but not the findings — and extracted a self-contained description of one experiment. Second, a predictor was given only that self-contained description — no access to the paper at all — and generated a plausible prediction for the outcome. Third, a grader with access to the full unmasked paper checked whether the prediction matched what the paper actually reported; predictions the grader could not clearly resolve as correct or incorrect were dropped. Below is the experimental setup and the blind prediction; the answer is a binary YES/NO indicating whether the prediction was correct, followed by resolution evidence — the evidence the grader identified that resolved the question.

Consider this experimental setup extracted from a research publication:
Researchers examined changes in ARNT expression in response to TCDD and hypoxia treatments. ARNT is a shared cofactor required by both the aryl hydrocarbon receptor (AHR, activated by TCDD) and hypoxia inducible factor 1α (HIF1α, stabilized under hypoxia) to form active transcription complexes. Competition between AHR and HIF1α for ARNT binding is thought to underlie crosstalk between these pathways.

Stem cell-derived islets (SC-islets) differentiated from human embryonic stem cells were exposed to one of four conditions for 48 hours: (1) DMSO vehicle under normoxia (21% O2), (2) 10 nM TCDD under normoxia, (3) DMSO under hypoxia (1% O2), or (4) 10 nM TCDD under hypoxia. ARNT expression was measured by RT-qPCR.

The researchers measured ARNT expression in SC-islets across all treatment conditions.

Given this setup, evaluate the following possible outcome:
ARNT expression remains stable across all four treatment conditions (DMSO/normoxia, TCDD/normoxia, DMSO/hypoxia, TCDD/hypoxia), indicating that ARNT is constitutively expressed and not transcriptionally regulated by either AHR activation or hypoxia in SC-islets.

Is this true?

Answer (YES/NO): NO